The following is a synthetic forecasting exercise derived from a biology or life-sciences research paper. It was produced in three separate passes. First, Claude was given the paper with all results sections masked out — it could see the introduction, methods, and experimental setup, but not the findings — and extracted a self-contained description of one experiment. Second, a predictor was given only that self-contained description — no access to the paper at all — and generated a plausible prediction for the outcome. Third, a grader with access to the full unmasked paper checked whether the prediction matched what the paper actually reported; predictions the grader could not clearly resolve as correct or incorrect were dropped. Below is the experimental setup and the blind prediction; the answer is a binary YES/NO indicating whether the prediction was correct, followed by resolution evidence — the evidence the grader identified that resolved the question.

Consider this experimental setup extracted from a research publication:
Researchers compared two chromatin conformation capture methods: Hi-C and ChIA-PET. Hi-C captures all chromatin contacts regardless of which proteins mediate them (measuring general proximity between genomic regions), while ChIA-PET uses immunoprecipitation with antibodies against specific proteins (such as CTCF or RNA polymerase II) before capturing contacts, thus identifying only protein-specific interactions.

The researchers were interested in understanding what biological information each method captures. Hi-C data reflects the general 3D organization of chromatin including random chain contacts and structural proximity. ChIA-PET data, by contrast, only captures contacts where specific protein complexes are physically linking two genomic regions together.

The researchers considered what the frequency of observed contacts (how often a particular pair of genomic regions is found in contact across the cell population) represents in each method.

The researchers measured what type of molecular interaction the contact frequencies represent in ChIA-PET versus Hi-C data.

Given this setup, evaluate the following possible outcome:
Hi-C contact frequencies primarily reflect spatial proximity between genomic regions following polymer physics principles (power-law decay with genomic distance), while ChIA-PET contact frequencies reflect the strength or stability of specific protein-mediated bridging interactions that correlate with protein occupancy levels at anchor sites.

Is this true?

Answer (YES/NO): NO